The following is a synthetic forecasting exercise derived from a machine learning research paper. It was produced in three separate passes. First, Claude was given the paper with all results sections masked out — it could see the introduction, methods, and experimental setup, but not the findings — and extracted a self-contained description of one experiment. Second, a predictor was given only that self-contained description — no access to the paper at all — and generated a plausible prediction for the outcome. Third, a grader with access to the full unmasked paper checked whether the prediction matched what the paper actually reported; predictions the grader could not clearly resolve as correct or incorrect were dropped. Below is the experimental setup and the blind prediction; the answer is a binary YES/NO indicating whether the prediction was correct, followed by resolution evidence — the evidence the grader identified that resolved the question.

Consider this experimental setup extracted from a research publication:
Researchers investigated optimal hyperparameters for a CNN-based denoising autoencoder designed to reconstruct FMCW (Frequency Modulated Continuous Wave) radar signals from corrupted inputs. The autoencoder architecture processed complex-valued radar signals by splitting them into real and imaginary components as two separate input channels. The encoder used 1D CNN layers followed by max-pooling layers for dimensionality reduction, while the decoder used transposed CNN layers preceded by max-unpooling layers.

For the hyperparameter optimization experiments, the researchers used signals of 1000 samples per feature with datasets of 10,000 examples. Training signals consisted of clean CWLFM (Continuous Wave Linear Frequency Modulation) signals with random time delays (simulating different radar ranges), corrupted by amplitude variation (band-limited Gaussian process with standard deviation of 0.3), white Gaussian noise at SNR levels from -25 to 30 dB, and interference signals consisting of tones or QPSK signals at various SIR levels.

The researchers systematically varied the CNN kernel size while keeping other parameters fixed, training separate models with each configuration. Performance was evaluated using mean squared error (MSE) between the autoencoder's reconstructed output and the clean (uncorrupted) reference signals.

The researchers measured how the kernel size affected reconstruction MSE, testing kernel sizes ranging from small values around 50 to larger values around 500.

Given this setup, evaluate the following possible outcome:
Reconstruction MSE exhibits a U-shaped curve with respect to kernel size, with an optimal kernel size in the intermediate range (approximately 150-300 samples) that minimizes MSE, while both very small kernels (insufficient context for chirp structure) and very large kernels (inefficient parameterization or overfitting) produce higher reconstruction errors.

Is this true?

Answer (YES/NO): YES